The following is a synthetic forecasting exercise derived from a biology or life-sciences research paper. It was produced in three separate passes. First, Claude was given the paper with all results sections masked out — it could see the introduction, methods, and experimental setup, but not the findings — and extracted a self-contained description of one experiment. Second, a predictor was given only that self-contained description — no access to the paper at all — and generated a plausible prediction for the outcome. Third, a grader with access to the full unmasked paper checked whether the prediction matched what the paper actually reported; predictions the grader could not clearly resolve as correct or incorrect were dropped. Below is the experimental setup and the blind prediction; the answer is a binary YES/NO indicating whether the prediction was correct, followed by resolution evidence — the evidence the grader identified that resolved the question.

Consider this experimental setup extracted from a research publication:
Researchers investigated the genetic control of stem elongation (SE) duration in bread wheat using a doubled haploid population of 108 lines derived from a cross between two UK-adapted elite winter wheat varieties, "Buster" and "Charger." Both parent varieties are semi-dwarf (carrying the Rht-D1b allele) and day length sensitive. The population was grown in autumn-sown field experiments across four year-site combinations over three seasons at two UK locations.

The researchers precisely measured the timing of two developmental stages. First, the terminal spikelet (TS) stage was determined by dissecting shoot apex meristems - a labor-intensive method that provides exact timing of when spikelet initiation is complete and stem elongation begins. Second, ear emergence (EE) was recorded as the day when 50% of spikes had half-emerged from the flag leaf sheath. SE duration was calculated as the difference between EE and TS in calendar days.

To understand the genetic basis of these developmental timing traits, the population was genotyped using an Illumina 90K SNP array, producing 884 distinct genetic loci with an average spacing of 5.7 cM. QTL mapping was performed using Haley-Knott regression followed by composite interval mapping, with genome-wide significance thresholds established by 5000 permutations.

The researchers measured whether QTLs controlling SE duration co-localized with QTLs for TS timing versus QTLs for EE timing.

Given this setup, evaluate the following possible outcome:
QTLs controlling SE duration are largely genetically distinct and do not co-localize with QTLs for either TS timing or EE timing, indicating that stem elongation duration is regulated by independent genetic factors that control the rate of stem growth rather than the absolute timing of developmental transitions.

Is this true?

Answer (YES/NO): NO